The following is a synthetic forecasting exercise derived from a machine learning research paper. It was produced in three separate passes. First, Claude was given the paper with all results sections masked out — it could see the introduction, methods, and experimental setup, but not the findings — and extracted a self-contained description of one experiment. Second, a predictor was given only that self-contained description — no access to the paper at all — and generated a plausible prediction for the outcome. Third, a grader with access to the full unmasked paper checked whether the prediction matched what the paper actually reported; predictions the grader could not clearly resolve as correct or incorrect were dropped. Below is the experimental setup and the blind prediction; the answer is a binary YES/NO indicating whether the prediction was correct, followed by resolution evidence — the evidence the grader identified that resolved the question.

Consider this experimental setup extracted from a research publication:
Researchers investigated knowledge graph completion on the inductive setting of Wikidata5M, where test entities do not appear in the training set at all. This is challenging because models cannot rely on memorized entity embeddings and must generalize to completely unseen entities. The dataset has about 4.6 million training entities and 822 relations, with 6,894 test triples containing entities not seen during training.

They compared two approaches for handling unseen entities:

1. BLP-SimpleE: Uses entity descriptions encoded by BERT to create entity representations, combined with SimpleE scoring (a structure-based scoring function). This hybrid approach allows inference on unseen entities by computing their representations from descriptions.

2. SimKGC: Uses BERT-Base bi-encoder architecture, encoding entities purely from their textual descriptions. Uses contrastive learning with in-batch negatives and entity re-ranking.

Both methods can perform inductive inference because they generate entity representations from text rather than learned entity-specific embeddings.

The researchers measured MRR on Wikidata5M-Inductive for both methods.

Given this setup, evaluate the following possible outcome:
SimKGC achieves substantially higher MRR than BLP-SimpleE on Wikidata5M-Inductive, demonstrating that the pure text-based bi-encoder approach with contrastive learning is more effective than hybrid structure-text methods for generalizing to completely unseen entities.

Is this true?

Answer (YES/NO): YES